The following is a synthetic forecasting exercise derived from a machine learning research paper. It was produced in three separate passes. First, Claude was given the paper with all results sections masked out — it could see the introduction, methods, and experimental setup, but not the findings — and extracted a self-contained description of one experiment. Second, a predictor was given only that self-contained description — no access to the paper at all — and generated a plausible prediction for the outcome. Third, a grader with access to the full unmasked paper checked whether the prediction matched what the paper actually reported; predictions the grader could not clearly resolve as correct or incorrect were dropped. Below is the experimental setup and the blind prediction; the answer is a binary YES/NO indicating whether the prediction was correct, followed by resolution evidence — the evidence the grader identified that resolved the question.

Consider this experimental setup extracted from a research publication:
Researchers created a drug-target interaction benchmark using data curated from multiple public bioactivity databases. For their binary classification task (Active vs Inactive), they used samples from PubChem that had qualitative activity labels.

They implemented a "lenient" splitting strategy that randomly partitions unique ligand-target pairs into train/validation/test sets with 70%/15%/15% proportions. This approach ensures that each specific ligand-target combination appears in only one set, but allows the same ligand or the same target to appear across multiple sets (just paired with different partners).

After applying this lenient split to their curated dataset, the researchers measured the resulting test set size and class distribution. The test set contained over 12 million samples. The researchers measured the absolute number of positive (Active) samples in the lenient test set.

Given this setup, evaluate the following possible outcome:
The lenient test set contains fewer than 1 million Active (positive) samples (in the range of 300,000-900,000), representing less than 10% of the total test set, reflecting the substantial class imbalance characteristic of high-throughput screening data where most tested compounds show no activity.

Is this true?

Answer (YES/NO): NO